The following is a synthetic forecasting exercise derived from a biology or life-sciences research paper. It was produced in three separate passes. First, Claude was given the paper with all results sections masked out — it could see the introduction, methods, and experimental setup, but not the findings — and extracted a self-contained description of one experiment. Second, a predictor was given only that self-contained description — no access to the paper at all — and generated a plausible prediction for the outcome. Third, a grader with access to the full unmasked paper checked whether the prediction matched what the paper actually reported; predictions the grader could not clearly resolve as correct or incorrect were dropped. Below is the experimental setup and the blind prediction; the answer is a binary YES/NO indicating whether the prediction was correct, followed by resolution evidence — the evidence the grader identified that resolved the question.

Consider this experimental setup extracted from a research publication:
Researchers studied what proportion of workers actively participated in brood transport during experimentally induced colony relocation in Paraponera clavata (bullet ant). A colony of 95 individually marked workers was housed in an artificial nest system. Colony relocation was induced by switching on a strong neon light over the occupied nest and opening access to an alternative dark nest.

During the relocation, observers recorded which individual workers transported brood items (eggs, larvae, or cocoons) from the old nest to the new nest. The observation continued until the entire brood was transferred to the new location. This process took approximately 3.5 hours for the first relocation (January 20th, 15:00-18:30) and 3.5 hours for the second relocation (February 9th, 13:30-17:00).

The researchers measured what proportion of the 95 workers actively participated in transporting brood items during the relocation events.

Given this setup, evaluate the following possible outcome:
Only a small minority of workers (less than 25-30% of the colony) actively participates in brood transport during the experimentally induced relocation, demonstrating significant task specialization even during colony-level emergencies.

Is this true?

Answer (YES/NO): YES